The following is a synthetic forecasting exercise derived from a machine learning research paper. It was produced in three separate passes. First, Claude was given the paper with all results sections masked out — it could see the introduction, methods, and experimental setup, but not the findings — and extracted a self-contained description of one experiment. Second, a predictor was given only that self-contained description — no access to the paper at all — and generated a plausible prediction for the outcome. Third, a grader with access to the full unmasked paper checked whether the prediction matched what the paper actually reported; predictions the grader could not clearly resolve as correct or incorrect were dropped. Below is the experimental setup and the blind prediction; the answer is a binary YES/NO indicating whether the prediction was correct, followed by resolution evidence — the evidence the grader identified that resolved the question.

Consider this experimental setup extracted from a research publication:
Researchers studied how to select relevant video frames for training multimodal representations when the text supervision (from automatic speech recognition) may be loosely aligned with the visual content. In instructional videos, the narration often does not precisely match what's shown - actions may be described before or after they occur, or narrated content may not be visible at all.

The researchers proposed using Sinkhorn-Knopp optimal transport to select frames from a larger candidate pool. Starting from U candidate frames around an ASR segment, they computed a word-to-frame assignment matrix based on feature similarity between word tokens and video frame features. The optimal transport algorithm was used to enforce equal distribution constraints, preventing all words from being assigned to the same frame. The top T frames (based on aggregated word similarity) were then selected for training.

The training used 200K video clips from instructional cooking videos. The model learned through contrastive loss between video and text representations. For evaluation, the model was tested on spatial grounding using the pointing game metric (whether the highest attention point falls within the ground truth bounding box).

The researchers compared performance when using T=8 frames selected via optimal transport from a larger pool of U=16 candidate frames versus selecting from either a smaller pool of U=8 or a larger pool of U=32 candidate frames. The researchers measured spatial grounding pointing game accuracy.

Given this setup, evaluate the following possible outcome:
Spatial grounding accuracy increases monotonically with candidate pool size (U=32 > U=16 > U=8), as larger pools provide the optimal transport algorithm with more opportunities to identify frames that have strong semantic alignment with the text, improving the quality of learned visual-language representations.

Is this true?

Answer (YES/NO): NO